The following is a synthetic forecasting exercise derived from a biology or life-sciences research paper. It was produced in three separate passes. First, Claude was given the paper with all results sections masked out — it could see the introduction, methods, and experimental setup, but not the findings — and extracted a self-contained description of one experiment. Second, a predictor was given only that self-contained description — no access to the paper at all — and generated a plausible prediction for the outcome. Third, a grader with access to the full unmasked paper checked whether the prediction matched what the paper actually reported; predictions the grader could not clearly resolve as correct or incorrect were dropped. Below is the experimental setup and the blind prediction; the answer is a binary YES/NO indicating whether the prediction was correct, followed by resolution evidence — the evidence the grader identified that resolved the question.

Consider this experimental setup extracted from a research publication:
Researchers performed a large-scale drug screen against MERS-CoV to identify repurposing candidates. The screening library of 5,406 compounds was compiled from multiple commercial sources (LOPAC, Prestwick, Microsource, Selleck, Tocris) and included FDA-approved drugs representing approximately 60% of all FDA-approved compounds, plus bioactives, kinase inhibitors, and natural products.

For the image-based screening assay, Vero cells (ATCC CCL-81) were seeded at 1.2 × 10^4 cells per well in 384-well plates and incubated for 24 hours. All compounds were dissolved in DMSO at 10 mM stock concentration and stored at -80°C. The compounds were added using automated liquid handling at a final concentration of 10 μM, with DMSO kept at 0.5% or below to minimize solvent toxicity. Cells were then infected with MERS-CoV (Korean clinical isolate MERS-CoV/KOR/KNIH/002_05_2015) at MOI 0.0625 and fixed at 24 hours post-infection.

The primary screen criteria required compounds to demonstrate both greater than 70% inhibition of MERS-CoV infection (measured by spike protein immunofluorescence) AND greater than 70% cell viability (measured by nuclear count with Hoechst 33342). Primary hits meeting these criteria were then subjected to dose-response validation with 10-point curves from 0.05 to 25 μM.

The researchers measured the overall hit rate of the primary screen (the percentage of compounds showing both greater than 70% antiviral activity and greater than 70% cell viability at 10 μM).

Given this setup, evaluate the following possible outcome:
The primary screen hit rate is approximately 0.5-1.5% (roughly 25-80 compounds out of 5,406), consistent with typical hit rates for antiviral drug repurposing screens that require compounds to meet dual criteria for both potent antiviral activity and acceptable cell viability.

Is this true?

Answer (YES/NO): NO